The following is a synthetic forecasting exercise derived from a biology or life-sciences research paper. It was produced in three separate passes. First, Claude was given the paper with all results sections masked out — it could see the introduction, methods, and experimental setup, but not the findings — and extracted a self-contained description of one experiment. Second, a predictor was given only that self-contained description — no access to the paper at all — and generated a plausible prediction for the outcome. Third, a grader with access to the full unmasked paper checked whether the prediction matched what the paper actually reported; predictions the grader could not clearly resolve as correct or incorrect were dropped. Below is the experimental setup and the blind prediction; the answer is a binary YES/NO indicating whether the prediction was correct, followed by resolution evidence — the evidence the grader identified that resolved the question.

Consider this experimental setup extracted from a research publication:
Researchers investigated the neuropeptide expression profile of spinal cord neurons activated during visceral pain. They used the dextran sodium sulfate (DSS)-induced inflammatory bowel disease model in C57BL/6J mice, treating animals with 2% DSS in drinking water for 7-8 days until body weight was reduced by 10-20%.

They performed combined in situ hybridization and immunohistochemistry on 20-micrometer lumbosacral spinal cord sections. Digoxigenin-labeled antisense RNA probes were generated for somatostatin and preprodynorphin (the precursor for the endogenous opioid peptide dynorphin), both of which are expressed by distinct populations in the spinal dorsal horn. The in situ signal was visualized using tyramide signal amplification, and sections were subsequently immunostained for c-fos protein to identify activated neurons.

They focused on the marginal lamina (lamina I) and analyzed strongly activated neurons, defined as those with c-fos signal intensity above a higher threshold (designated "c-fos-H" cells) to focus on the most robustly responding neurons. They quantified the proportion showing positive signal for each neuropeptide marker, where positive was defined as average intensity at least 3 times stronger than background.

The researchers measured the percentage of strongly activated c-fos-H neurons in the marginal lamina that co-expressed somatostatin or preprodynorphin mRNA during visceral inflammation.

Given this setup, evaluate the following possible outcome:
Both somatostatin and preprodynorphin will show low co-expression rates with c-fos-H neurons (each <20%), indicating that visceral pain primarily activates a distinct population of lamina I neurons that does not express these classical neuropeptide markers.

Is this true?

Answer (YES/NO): NO